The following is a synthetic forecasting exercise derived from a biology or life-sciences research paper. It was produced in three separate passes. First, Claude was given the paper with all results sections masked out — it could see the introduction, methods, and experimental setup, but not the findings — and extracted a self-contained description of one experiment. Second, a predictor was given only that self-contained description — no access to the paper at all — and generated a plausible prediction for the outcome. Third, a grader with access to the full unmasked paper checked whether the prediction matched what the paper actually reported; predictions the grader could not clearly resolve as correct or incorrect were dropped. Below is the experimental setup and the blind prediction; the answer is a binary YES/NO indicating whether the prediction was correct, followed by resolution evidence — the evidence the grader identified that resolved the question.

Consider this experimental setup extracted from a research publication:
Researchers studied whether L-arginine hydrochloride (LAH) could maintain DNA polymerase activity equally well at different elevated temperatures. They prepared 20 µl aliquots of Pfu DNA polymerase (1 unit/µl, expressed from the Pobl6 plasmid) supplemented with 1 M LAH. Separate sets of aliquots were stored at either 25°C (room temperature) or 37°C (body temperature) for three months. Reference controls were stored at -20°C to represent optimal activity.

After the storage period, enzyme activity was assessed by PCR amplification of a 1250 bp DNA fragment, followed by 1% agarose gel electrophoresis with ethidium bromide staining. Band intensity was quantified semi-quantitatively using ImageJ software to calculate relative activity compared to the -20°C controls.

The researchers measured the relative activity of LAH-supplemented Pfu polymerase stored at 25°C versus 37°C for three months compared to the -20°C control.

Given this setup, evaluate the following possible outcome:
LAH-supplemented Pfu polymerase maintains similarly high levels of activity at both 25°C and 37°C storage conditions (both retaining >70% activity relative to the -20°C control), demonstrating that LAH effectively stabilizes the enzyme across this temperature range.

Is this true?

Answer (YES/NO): YES